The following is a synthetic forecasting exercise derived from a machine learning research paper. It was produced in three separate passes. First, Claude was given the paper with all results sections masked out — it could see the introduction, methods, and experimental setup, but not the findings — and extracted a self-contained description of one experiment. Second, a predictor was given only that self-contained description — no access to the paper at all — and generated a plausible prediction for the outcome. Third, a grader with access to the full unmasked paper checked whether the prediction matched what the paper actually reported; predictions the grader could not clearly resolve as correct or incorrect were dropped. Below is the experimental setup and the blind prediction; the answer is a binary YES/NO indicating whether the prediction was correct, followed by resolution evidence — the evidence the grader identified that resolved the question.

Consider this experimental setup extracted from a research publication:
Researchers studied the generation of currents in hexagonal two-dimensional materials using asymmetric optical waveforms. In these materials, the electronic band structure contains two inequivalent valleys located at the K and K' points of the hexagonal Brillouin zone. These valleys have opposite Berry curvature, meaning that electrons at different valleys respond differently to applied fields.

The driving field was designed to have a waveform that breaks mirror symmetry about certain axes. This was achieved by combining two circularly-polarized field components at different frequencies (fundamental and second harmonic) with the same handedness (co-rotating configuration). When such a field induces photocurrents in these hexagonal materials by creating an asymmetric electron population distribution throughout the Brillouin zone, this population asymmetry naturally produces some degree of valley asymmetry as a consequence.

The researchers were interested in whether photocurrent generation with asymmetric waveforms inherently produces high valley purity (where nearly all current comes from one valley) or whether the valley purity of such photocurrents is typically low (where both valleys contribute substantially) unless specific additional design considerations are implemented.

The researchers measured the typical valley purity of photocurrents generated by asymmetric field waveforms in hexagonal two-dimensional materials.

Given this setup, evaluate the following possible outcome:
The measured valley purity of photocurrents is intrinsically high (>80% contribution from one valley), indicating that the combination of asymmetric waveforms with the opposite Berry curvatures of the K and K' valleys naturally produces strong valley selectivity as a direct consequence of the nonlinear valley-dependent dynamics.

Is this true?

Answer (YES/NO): NO